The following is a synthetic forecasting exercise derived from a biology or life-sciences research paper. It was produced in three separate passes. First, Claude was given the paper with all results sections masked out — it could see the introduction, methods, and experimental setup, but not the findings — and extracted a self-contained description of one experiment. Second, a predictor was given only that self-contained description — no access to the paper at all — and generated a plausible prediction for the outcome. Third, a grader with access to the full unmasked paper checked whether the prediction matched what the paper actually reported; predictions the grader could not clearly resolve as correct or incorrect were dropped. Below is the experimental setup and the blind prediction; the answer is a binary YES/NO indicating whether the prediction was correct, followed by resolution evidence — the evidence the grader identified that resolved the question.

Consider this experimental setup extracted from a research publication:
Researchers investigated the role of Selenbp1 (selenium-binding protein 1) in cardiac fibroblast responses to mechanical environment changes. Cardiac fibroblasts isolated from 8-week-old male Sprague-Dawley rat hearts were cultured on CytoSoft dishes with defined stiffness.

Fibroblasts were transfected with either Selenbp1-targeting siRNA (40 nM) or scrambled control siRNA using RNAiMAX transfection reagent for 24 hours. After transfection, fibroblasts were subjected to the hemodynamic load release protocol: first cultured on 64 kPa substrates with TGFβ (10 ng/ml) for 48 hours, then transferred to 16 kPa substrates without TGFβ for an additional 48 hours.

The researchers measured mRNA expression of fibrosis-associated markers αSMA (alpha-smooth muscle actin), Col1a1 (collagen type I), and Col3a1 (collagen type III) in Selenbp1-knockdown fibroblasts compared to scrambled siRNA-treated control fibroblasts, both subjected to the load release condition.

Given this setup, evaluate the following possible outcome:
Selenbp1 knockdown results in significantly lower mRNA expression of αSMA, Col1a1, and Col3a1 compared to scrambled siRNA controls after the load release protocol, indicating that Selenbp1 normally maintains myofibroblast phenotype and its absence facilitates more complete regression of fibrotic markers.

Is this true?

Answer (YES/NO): NO